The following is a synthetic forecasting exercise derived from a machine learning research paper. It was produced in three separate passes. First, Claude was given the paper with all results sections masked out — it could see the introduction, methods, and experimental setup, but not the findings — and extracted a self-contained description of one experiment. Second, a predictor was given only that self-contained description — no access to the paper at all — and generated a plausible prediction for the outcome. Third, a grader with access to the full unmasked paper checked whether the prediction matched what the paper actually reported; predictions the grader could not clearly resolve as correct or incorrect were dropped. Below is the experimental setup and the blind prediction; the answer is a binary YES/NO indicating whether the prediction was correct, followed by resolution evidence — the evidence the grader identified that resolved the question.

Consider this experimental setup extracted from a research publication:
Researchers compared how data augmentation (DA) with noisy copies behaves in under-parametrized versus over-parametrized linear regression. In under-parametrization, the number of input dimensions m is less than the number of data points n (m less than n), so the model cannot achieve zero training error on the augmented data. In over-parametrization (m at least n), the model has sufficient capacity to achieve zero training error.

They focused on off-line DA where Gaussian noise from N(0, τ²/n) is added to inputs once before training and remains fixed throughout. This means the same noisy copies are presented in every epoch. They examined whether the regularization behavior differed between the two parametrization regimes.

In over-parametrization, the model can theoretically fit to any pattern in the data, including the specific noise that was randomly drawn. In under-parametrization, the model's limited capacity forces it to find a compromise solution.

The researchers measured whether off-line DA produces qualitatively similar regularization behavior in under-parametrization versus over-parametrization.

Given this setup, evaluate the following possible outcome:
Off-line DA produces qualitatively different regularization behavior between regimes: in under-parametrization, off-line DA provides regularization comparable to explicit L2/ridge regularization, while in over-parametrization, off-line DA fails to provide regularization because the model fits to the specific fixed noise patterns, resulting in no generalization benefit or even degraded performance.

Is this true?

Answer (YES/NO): YES